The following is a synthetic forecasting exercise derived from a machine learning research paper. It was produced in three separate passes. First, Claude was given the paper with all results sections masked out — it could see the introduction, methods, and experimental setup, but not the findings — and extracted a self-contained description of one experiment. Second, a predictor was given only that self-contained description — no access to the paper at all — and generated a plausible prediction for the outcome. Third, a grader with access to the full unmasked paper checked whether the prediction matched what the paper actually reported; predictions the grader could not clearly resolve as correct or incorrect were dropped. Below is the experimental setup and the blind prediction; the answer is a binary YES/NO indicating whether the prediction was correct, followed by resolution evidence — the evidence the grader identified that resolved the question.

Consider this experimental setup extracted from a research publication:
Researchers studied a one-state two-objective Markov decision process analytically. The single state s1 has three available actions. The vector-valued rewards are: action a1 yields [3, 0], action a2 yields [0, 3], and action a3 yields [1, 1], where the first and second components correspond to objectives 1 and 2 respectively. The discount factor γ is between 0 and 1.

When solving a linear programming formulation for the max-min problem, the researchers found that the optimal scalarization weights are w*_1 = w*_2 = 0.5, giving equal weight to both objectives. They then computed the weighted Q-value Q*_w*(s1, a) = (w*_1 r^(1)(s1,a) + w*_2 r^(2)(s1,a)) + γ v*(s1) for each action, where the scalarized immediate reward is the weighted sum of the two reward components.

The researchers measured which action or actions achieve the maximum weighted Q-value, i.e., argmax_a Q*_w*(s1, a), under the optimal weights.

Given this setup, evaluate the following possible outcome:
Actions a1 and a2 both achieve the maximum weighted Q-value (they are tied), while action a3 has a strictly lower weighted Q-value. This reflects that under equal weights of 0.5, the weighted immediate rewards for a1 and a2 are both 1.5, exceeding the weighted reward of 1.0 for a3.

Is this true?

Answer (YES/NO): YES